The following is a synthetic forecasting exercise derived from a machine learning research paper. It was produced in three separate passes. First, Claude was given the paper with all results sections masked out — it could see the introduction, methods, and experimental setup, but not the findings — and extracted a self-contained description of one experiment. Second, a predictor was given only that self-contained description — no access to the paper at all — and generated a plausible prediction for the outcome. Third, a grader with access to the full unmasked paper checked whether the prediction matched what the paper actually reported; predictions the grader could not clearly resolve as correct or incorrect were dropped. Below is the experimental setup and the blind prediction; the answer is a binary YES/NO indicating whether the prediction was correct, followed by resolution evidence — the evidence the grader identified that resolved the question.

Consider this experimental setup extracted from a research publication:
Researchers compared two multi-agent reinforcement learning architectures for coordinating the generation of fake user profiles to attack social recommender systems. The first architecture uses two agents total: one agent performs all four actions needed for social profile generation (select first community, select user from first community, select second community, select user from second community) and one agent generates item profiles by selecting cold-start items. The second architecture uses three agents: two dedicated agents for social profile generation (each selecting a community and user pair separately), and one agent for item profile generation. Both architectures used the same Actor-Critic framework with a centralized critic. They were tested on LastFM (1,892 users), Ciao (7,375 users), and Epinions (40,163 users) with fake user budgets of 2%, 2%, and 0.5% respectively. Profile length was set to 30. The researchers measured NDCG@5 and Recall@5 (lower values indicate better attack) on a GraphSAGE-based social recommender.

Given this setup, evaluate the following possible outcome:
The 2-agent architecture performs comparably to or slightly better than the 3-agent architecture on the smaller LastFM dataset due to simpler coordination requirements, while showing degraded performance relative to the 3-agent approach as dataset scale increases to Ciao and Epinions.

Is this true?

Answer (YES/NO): NO